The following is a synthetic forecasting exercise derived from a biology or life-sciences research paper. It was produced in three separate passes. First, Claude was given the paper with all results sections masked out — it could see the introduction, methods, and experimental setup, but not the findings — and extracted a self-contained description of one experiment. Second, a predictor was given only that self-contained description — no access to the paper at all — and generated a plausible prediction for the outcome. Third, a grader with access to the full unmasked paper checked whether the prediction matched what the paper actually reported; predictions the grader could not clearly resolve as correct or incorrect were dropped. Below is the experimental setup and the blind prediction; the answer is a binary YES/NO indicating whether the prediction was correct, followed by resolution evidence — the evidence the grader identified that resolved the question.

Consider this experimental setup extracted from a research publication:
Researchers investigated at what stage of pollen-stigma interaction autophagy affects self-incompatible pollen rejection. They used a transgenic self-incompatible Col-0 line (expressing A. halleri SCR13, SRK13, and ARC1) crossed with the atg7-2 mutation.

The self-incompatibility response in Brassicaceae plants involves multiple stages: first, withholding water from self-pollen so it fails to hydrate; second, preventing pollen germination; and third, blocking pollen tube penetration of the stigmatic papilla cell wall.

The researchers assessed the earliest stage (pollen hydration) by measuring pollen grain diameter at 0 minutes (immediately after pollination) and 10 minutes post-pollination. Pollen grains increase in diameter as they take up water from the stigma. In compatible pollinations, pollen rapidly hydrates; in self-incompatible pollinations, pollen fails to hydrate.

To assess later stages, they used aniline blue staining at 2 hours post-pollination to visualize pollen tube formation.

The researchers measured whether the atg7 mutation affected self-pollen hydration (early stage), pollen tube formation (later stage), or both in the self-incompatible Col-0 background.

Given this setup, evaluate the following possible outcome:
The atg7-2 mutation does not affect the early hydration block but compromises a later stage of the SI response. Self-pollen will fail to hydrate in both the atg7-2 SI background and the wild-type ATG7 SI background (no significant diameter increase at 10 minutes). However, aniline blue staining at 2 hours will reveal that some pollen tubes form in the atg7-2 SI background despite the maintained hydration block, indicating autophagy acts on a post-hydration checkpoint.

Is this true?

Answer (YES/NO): NO